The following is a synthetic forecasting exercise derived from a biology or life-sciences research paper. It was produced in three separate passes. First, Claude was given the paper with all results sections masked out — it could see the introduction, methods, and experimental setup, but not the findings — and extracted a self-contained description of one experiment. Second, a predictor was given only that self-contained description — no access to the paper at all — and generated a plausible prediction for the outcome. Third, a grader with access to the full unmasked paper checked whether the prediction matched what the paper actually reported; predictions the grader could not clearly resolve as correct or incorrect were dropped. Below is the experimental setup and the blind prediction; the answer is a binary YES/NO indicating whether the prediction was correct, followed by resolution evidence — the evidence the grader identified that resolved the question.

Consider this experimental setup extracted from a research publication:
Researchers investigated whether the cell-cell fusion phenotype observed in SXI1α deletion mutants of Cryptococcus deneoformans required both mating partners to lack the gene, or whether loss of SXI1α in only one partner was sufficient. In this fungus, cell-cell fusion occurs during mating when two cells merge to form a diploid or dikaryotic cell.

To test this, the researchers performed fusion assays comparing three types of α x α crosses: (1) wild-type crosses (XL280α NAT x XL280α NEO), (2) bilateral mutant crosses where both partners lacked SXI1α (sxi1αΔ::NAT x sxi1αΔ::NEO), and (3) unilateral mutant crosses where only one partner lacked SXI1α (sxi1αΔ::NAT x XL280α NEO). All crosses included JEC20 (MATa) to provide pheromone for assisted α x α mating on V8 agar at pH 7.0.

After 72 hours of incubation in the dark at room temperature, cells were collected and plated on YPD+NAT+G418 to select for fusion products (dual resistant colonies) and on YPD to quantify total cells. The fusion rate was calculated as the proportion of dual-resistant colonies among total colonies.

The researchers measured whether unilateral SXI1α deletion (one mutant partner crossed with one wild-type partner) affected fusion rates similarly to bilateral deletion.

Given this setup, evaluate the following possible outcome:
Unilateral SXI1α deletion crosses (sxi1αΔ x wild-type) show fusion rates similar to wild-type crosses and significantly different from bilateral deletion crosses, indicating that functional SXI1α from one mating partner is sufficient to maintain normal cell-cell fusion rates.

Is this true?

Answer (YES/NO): NO